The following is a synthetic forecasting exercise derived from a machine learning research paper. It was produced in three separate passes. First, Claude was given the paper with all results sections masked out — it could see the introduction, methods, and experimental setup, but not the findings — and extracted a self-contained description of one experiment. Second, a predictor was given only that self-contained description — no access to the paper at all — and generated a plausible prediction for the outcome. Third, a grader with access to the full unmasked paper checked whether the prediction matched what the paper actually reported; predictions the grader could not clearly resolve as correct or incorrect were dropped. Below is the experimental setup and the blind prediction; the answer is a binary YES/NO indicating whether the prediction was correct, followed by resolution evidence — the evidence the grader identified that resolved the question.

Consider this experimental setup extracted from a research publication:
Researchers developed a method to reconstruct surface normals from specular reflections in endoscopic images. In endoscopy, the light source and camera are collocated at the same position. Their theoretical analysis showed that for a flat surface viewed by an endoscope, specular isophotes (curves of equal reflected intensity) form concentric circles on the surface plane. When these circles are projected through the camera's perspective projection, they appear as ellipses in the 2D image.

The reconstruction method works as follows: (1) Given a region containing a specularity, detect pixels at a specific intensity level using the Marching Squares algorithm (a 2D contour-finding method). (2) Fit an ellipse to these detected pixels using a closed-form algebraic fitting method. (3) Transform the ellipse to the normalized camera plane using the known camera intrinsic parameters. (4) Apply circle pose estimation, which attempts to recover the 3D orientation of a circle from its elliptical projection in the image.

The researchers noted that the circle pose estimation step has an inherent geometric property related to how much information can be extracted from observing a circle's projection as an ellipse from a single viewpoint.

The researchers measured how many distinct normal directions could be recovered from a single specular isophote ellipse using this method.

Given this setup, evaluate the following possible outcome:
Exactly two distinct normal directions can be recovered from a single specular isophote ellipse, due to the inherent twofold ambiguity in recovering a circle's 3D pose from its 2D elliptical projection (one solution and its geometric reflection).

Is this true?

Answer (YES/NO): YES